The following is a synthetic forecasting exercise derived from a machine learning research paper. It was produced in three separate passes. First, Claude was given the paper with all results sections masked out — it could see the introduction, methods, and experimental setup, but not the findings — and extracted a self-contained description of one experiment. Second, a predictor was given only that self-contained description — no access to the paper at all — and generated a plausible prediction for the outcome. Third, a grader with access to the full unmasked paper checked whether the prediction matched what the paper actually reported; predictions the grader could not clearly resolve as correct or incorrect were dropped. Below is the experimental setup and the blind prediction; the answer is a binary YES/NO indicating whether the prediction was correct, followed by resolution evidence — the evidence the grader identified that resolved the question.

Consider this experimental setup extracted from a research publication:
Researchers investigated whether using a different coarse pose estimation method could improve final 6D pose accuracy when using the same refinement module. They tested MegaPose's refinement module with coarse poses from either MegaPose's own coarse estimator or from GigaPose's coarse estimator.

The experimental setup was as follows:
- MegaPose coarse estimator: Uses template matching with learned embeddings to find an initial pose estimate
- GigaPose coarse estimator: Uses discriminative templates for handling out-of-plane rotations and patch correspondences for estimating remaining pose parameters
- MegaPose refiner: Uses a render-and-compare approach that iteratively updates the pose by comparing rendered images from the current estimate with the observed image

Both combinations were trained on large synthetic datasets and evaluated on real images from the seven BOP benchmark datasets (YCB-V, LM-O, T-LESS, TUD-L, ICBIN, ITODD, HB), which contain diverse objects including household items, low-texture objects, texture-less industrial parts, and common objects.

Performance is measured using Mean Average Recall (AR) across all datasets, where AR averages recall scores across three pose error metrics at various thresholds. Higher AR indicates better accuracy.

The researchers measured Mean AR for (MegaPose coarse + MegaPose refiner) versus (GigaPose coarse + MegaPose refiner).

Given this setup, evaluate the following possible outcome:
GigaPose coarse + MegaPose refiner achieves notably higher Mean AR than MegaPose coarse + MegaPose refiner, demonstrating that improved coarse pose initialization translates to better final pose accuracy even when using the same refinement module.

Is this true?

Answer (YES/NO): YES